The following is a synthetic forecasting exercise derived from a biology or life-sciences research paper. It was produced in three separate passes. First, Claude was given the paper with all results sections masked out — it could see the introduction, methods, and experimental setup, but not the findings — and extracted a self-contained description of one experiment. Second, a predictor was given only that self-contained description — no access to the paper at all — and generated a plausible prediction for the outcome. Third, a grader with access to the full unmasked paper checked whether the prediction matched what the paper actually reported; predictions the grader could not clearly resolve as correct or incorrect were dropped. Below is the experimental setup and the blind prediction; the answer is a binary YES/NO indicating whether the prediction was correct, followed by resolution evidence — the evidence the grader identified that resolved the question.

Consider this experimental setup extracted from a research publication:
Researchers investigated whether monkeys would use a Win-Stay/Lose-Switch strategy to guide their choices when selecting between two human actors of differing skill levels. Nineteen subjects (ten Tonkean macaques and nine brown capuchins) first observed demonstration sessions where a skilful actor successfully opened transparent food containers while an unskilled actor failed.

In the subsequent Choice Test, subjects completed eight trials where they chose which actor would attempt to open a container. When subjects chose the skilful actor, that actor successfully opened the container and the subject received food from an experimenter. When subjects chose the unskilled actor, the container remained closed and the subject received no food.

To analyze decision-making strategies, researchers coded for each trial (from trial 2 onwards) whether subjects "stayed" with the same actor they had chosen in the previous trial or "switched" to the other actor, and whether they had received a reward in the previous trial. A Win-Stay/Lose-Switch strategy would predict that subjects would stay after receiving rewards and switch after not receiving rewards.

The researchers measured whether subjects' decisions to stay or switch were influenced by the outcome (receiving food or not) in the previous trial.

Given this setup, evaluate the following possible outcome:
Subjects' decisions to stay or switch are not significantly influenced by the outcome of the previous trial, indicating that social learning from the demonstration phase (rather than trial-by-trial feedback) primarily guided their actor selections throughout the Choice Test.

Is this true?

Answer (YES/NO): YES